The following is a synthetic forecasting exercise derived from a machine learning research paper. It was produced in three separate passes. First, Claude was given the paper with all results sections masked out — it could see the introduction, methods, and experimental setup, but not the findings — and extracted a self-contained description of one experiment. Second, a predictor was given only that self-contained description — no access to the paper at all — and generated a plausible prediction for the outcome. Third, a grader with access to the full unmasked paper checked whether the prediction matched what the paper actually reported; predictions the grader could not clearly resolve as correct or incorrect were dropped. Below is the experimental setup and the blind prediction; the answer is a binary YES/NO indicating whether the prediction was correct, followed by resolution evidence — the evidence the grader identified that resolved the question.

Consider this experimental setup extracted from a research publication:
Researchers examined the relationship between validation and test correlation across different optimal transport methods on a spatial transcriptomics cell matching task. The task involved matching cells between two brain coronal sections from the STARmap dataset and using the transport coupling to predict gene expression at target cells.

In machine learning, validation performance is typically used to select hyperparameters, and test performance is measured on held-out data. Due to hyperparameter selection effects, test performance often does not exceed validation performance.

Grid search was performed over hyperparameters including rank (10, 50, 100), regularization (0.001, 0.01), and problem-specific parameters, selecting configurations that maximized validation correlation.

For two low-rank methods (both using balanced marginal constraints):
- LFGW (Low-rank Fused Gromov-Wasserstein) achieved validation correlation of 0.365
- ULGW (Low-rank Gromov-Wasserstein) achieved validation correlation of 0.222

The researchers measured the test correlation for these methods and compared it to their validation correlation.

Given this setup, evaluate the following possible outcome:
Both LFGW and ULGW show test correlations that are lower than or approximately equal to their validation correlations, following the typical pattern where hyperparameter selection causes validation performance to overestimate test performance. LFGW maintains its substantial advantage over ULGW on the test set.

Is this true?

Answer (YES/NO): NO